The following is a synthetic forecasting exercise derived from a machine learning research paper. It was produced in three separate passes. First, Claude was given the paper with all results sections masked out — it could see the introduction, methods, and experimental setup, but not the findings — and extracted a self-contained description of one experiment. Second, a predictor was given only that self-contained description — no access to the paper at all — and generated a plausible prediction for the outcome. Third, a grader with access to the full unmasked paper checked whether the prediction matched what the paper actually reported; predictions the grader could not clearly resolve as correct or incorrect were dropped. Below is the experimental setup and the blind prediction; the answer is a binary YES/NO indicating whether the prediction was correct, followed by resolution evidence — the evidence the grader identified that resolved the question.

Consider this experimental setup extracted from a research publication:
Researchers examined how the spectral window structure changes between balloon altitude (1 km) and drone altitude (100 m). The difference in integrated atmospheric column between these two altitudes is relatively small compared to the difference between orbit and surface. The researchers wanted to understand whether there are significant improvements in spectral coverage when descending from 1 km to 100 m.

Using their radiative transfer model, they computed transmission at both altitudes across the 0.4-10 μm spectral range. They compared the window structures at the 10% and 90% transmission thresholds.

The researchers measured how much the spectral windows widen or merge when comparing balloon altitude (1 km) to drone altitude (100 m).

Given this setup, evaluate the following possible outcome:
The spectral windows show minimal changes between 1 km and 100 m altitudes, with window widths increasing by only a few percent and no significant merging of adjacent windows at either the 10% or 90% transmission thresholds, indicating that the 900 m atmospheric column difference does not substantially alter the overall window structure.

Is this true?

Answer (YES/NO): NO